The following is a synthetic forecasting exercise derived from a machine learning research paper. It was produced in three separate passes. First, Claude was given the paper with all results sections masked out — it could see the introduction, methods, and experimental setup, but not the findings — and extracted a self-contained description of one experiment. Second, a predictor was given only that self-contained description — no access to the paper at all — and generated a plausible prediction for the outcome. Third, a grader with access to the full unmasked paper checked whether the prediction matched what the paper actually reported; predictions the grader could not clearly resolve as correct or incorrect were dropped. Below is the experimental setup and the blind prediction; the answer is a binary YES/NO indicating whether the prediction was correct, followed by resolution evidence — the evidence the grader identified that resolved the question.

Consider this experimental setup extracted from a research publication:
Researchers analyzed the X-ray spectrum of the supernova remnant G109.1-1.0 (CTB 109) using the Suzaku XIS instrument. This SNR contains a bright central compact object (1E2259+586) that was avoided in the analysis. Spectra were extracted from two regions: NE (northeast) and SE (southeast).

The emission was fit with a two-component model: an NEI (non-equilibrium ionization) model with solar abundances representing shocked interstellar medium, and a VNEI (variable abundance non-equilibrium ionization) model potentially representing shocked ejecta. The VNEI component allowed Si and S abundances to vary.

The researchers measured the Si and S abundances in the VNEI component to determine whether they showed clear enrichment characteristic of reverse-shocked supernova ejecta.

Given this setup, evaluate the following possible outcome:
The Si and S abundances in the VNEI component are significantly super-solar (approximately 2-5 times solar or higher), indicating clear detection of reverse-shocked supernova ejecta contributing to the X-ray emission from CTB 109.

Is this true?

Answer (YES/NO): NO